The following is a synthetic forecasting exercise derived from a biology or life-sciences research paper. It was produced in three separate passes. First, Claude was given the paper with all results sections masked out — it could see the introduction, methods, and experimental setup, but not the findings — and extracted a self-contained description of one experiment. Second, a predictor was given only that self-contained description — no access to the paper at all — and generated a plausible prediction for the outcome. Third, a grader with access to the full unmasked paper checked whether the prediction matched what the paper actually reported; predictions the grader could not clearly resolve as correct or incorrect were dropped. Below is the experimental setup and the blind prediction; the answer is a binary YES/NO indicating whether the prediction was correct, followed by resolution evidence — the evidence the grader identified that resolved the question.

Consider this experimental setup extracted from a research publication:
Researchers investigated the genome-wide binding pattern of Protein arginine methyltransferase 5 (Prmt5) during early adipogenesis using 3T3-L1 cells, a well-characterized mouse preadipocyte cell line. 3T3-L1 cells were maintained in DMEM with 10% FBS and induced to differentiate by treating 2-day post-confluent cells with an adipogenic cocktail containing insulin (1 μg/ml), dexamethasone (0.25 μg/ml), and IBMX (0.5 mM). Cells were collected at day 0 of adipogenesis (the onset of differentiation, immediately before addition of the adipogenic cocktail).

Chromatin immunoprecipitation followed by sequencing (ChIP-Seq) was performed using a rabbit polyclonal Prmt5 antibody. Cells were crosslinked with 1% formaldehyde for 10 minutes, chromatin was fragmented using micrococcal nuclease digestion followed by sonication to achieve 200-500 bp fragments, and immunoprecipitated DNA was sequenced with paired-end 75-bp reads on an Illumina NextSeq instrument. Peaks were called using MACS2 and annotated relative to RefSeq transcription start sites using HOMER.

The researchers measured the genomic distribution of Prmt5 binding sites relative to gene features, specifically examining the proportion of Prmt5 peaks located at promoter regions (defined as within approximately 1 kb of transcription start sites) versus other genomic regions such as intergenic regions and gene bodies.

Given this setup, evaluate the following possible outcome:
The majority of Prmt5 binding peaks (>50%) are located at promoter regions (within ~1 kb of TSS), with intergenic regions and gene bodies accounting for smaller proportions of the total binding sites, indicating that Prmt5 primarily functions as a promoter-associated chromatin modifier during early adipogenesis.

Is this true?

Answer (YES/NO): NO